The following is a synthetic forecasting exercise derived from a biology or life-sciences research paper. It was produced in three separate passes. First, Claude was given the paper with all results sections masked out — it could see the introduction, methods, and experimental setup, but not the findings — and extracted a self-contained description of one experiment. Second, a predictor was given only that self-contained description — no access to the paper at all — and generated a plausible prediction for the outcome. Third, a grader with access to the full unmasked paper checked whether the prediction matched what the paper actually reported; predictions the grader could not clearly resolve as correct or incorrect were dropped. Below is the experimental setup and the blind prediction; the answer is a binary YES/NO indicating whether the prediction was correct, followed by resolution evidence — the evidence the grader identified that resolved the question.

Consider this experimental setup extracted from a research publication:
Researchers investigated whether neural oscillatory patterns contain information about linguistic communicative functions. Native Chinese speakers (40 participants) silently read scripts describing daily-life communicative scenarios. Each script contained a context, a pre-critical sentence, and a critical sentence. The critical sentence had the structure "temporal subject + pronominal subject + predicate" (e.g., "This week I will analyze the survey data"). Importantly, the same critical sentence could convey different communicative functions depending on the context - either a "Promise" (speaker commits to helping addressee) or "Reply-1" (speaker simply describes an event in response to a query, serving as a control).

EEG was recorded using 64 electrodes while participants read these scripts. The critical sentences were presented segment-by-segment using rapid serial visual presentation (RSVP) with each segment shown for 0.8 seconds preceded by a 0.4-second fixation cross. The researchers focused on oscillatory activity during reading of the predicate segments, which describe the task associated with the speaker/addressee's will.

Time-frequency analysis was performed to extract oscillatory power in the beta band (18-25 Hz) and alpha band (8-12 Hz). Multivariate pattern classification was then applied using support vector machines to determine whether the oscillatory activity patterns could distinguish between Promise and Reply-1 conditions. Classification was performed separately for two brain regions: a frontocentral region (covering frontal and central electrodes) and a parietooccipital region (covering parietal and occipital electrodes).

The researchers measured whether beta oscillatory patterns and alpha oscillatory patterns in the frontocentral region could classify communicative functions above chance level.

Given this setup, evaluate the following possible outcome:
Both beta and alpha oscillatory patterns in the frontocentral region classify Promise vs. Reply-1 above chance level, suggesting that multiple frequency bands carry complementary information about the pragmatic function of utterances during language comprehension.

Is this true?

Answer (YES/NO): NO